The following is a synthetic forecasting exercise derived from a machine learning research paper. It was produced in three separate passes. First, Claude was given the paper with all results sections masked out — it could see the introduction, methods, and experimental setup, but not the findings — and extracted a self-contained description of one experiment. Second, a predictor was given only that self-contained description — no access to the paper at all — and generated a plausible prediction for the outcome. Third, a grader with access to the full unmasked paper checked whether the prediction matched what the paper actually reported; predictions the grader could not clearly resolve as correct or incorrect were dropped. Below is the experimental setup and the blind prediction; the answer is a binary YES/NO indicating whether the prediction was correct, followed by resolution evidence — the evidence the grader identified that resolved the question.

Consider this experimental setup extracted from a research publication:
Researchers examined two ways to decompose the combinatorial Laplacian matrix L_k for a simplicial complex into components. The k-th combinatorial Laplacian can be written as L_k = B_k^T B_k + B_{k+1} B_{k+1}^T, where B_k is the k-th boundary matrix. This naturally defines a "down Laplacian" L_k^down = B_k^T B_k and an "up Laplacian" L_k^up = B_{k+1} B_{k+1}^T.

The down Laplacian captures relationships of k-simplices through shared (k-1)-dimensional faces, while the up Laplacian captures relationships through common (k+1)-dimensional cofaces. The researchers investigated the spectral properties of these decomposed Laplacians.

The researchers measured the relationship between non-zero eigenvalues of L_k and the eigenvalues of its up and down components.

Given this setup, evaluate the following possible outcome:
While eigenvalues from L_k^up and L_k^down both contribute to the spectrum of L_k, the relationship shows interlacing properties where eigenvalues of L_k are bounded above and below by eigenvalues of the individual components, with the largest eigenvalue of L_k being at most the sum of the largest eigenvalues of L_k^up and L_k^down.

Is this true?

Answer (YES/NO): NO